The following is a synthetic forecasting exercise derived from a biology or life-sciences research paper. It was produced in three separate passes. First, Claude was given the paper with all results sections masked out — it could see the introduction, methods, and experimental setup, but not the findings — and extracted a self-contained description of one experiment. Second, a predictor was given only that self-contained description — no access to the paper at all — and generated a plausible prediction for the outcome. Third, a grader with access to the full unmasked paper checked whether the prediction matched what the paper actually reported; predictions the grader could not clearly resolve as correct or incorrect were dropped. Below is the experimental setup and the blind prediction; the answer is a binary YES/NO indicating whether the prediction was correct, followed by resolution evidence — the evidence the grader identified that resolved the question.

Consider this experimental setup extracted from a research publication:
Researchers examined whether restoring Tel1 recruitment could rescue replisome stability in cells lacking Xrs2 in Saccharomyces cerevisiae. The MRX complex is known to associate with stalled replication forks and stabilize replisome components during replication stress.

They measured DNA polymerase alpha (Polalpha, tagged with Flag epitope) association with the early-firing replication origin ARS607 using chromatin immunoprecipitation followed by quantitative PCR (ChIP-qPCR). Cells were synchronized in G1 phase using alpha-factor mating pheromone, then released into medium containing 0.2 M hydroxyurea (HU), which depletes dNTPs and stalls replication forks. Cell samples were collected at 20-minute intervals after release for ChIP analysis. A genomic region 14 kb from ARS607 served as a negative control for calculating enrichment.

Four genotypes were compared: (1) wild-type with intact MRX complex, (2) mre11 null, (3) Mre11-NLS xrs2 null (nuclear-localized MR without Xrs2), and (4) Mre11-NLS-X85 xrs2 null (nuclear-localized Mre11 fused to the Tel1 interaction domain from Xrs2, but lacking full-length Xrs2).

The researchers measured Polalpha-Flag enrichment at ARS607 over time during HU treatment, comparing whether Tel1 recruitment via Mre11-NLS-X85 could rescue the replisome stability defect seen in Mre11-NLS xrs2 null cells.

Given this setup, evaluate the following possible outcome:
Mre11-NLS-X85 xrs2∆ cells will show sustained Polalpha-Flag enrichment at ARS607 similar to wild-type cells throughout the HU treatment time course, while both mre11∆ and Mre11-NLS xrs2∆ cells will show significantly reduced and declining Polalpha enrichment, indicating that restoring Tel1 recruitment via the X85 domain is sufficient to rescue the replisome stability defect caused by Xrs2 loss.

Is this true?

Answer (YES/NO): YES